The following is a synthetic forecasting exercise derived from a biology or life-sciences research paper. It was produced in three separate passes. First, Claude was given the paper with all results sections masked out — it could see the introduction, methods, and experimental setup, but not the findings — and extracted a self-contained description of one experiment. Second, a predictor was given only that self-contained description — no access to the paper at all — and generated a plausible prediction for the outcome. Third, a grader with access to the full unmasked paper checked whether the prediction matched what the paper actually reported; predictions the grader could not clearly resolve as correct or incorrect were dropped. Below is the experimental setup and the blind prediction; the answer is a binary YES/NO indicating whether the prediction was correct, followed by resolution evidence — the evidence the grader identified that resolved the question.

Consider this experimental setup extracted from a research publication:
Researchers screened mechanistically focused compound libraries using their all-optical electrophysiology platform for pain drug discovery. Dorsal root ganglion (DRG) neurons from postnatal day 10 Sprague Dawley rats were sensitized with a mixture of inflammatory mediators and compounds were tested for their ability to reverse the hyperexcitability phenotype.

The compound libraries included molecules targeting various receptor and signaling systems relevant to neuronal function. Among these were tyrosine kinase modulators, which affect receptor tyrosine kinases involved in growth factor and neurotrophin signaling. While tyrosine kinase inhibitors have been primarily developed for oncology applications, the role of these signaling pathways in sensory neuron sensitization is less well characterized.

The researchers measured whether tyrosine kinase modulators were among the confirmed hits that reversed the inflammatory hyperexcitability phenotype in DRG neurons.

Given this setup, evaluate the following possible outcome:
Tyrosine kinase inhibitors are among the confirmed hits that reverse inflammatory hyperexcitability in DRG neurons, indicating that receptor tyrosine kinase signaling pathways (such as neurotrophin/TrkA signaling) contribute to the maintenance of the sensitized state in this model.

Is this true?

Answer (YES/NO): YES